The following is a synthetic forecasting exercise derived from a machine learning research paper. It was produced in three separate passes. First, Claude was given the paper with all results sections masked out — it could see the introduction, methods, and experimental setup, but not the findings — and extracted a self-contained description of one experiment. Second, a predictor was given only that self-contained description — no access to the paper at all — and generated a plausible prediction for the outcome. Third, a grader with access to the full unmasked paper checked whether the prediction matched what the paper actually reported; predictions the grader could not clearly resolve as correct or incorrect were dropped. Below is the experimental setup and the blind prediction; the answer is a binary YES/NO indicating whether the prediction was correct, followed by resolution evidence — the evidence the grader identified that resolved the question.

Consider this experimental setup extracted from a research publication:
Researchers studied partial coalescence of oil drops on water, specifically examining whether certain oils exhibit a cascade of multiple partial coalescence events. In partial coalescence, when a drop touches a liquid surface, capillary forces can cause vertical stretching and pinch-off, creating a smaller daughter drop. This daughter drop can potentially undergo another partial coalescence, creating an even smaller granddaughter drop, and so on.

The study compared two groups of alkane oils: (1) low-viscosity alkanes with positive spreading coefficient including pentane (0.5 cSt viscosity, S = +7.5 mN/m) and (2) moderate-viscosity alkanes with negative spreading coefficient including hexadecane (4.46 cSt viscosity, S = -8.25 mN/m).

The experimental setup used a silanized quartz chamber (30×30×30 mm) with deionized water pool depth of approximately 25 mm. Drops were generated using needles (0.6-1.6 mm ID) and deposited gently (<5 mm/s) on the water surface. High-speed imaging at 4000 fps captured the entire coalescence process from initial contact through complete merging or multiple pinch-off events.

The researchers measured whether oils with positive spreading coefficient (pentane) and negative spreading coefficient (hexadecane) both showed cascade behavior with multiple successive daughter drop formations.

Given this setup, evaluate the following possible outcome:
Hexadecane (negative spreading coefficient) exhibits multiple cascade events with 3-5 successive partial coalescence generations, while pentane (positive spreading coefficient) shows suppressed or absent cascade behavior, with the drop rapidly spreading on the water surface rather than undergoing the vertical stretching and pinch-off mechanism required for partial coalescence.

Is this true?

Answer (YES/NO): NO